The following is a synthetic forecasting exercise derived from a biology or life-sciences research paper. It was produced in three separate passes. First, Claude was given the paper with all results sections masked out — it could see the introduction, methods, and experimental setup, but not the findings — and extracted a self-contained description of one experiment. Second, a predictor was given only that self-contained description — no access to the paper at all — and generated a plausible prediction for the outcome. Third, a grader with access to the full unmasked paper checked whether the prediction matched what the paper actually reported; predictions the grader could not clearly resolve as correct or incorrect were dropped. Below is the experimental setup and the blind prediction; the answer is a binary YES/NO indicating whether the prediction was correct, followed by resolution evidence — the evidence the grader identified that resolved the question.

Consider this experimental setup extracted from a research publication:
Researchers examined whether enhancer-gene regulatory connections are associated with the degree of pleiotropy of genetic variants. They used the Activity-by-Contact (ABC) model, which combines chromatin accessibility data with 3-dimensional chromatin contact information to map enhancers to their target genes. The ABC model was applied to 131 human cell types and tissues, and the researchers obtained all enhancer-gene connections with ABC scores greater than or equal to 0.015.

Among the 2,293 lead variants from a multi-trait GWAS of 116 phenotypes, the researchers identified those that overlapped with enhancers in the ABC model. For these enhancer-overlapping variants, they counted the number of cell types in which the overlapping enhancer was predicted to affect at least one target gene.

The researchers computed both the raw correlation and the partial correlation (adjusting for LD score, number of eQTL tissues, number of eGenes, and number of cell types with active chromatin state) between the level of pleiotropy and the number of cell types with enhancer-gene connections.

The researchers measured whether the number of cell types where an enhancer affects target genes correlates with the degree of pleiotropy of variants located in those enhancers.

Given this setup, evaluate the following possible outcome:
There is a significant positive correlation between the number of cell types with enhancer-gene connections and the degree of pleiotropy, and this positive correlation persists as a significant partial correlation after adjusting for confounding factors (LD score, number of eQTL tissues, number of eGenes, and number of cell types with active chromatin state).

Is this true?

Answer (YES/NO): NO